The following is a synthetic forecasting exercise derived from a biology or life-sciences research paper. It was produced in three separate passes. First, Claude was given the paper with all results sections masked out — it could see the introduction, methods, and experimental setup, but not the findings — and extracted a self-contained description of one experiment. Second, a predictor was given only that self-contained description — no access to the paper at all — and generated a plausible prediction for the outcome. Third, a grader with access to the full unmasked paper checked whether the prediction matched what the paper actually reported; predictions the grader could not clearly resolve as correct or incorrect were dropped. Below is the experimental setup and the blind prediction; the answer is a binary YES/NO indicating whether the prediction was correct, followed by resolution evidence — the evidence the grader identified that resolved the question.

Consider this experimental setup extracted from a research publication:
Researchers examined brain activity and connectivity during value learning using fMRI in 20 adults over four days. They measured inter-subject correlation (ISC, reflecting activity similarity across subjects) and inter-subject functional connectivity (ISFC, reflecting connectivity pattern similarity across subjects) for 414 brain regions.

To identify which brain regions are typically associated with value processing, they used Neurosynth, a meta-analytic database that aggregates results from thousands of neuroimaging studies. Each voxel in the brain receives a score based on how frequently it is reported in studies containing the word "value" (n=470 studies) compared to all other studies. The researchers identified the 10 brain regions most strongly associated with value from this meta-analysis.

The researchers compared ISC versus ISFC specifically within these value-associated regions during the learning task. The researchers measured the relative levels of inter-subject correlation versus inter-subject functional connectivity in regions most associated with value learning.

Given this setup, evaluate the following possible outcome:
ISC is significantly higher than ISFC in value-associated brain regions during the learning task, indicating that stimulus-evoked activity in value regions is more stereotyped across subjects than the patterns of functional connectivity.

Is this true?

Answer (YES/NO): NO